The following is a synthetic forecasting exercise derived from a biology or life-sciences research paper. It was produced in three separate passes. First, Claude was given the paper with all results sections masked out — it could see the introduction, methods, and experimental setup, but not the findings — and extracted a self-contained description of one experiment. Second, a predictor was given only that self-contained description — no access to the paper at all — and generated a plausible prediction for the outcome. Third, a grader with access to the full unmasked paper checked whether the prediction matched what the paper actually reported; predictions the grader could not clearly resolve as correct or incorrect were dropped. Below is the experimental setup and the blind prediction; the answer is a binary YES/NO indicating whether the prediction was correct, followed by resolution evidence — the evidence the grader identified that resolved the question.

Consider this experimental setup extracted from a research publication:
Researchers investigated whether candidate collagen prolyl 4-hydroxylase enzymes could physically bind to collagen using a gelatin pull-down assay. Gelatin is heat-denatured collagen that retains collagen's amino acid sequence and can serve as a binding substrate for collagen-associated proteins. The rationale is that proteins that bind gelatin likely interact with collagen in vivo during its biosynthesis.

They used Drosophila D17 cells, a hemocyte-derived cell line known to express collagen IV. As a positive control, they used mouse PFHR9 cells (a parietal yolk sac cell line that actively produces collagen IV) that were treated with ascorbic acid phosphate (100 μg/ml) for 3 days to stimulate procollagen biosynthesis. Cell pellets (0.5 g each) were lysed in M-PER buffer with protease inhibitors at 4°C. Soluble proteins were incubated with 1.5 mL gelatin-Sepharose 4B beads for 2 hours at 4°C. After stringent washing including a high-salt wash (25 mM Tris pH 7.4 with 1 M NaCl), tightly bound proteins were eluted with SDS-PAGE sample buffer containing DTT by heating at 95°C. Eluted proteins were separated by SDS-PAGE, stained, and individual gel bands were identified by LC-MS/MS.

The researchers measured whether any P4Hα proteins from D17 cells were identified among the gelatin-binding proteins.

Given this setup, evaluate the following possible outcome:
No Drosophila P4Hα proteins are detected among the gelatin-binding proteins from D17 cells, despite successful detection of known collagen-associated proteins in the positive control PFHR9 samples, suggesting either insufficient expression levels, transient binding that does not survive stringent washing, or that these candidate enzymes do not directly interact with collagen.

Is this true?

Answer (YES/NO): NO